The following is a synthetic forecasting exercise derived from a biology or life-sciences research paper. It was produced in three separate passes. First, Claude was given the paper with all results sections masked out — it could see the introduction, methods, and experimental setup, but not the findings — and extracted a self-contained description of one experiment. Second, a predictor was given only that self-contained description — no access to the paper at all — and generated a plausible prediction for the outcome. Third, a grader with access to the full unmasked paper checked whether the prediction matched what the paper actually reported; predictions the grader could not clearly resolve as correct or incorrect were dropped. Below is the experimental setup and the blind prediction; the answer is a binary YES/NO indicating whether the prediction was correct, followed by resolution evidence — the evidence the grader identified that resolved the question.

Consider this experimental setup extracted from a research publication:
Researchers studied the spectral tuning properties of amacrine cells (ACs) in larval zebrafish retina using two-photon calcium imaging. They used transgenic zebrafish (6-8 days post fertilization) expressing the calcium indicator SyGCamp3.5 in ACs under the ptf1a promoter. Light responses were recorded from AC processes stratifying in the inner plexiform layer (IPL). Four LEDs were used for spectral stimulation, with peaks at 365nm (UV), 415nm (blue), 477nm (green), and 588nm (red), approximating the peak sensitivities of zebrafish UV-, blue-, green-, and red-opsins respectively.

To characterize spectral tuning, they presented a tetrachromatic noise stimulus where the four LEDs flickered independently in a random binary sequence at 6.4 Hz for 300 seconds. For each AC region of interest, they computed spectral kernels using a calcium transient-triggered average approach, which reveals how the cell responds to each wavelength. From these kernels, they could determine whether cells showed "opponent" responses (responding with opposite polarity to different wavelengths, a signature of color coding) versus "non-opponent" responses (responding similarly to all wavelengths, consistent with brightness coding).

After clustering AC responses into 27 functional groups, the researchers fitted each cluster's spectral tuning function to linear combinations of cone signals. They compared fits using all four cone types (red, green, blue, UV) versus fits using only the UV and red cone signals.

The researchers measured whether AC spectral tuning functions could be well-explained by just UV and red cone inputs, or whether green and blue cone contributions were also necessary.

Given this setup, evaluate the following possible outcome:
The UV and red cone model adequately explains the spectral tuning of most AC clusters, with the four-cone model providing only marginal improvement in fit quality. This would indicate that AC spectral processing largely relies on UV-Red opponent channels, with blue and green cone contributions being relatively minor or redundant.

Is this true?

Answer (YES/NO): NO